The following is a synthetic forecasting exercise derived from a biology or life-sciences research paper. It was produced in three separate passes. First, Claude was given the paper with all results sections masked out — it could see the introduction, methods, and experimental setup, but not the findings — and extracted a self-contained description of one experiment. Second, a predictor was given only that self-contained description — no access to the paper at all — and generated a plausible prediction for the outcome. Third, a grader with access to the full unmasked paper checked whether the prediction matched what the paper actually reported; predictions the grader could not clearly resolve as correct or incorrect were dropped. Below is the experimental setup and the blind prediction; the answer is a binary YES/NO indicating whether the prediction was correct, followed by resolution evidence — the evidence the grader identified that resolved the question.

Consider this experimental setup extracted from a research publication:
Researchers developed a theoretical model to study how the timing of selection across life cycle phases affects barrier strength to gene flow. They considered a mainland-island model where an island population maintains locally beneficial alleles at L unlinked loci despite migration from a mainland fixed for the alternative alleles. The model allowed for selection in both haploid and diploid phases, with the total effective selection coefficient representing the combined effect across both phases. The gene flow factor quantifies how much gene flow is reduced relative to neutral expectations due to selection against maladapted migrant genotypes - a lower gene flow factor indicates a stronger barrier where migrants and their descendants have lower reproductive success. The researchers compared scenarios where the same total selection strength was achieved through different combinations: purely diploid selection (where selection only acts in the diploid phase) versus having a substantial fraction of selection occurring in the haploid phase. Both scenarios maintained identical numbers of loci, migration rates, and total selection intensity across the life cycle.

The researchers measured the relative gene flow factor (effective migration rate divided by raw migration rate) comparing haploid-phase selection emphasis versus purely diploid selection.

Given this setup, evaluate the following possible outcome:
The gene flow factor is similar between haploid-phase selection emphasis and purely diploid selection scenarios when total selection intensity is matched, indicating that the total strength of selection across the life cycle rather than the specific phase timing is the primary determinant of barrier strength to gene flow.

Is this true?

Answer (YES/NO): NO